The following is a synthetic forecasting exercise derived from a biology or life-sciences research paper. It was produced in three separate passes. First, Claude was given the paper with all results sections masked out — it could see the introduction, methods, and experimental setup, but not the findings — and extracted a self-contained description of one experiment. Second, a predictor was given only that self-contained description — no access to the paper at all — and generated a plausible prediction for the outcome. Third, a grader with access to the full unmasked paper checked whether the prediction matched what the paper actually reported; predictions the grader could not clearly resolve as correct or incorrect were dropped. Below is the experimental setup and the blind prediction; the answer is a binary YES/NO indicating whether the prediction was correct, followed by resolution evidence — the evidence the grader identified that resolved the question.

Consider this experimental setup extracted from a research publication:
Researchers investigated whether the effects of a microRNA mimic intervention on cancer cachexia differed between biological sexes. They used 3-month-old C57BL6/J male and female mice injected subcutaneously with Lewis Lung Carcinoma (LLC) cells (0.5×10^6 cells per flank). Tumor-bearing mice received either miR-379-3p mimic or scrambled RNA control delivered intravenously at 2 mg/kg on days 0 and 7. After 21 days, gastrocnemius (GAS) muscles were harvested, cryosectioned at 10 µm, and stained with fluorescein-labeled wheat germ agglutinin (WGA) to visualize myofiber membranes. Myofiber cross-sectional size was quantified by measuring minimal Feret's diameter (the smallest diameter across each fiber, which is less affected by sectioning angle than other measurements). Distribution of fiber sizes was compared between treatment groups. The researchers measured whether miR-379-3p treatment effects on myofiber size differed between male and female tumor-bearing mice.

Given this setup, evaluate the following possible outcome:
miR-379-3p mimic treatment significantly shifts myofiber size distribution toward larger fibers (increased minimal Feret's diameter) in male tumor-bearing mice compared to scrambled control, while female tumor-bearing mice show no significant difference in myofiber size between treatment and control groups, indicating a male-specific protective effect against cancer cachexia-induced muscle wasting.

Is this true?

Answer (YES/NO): NO